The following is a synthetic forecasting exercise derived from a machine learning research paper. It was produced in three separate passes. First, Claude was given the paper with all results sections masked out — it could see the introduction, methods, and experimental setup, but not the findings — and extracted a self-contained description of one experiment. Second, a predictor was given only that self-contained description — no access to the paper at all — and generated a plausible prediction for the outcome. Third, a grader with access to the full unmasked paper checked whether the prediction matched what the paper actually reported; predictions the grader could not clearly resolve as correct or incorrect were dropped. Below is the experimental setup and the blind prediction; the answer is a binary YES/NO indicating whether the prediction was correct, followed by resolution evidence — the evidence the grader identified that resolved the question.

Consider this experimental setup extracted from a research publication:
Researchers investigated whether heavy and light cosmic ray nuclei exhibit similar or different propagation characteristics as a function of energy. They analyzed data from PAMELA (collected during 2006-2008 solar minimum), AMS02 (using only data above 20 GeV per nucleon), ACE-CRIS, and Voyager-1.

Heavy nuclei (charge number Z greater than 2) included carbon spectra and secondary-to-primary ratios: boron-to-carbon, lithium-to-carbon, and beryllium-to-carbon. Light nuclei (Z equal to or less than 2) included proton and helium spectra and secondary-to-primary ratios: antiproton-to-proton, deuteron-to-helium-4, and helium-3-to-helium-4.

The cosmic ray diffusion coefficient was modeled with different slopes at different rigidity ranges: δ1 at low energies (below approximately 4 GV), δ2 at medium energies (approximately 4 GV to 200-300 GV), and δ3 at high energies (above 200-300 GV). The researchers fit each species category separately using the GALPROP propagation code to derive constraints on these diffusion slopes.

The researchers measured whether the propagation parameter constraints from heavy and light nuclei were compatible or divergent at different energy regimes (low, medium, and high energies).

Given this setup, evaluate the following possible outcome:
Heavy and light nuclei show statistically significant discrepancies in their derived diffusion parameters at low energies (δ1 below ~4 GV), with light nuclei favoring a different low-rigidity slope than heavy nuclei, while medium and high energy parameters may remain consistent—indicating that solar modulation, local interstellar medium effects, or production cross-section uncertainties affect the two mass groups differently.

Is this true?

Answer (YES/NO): YES